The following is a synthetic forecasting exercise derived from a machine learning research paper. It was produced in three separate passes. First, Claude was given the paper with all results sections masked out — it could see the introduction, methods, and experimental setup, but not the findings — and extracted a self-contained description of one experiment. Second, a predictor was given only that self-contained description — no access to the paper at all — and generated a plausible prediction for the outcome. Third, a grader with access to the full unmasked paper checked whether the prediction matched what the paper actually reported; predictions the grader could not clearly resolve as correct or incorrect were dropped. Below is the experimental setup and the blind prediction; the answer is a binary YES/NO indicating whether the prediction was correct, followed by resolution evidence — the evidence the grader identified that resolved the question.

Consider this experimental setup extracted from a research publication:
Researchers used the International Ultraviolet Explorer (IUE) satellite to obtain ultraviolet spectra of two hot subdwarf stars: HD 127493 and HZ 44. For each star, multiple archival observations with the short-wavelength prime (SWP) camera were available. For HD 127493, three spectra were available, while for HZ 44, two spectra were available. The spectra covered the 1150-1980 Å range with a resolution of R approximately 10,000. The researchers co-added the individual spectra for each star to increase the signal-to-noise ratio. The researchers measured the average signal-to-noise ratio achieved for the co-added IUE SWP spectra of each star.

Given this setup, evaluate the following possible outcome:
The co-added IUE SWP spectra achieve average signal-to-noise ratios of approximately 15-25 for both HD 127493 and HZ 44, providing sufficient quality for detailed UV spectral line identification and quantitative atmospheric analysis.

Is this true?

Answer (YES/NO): NO